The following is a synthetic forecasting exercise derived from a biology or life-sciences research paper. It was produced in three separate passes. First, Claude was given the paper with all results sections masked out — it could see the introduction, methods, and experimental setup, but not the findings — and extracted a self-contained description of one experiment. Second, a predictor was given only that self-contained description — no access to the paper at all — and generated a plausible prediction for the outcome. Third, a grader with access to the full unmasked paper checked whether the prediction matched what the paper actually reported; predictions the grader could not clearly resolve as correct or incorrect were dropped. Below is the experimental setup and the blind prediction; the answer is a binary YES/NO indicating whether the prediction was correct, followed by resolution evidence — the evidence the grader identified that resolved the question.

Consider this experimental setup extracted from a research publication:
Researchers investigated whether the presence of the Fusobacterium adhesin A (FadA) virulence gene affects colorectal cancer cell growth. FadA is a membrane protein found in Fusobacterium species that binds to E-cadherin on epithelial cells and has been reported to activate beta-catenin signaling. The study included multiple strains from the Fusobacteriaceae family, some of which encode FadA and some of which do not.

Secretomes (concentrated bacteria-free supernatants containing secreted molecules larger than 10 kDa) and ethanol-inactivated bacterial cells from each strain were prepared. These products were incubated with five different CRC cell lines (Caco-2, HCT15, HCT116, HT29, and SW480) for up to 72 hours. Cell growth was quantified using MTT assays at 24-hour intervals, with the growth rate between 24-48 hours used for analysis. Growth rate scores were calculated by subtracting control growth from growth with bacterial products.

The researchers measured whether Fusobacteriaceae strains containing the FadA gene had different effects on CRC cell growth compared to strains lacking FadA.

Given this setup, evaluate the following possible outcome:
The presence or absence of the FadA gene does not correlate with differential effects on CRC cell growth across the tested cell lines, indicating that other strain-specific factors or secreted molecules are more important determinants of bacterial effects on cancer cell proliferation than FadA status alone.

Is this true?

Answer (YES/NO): NO